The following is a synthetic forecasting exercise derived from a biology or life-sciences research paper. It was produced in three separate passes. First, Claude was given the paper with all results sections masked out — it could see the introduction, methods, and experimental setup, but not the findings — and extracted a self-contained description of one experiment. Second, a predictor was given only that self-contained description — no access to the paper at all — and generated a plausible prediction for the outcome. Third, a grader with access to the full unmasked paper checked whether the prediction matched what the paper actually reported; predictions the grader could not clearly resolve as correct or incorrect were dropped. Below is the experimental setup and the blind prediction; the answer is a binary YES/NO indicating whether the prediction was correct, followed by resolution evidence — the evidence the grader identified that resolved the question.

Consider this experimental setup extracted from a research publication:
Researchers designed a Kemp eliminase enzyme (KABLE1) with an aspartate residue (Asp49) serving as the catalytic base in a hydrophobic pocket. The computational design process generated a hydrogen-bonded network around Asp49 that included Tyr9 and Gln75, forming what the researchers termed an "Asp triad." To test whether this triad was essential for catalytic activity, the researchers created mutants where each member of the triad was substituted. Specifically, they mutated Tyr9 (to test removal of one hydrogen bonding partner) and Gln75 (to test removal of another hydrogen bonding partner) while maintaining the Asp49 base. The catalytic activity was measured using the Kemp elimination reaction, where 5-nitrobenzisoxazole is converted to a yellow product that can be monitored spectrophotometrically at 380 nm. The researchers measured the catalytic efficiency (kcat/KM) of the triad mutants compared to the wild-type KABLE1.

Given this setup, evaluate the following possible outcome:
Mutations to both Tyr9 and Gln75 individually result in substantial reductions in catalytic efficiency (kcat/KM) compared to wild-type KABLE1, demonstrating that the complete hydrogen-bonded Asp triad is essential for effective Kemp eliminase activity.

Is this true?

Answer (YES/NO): YES